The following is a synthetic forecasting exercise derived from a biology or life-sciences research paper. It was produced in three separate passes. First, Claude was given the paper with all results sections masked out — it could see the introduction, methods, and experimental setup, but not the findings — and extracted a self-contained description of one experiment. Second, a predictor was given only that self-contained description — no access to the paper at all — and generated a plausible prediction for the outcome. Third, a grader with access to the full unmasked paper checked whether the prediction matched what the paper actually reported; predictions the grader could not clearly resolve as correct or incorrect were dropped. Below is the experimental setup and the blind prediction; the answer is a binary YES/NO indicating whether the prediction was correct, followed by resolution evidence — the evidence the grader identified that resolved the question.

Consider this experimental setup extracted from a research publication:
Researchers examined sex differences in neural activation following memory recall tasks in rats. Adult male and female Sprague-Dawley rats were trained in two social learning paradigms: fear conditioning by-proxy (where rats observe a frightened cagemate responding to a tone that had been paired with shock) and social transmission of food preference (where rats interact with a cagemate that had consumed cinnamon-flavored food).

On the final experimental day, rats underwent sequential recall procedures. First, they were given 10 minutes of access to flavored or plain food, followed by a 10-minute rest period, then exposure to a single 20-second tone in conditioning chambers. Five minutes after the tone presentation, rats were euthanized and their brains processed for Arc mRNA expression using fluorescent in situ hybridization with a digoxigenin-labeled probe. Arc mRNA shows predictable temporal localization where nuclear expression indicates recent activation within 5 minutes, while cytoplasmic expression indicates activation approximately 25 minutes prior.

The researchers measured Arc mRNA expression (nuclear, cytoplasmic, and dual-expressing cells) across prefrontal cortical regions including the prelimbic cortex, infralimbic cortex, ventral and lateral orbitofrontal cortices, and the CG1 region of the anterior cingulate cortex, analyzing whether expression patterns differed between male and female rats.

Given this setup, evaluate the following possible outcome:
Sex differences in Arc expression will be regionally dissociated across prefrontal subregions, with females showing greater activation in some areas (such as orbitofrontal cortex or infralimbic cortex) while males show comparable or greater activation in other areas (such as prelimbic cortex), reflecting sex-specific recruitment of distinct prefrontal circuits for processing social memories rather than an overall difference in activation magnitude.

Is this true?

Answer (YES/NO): NO